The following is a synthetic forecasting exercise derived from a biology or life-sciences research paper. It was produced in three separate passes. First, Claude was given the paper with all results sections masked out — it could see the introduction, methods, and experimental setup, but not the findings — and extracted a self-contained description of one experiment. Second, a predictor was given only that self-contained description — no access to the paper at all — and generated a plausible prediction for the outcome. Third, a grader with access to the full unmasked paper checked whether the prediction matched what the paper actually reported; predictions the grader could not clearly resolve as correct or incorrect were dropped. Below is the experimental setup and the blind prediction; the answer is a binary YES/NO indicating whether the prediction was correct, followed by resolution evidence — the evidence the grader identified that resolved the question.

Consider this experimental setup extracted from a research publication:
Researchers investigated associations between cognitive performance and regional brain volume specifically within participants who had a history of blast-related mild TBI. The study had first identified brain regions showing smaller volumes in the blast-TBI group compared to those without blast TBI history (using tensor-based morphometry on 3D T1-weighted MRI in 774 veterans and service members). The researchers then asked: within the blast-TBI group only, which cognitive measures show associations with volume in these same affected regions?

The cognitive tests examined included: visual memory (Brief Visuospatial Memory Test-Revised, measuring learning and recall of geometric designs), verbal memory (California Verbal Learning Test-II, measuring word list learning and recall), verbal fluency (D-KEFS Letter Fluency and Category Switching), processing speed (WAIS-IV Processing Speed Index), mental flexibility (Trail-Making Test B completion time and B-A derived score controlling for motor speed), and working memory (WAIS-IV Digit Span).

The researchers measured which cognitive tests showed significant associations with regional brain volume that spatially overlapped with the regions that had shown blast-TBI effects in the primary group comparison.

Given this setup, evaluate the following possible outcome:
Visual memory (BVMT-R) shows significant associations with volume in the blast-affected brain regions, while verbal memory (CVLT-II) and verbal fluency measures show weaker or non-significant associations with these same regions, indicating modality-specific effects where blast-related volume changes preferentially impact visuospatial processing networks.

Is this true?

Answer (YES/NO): NO